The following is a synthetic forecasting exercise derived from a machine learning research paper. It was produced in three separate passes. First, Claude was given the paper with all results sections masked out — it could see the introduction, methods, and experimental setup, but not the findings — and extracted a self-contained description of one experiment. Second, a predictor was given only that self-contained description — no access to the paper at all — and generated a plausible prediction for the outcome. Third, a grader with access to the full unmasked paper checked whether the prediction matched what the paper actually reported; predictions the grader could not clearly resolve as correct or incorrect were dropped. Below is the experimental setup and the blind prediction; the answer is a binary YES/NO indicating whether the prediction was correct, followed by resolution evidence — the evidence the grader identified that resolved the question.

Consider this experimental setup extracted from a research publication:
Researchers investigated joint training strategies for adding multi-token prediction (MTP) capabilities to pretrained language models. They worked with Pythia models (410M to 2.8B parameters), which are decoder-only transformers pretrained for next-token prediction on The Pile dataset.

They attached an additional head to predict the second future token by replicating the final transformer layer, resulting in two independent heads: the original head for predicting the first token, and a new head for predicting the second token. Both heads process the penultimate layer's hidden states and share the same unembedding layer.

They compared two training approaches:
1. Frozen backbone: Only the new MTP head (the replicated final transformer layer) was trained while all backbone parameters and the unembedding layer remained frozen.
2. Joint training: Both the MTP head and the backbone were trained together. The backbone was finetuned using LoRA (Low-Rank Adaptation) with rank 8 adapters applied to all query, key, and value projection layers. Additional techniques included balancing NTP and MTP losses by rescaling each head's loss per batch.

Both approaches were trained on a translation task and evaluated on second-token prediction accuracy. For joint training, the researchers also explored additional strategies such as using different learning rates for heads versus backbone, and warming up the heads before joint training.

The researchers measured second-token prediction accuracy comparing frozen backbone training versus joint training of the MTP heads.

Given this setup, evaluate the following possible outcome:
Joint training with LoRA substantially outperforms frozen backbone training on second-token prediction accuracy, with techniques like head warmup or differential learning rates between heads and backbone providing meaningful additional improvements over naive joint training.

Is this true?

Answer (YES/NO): NO